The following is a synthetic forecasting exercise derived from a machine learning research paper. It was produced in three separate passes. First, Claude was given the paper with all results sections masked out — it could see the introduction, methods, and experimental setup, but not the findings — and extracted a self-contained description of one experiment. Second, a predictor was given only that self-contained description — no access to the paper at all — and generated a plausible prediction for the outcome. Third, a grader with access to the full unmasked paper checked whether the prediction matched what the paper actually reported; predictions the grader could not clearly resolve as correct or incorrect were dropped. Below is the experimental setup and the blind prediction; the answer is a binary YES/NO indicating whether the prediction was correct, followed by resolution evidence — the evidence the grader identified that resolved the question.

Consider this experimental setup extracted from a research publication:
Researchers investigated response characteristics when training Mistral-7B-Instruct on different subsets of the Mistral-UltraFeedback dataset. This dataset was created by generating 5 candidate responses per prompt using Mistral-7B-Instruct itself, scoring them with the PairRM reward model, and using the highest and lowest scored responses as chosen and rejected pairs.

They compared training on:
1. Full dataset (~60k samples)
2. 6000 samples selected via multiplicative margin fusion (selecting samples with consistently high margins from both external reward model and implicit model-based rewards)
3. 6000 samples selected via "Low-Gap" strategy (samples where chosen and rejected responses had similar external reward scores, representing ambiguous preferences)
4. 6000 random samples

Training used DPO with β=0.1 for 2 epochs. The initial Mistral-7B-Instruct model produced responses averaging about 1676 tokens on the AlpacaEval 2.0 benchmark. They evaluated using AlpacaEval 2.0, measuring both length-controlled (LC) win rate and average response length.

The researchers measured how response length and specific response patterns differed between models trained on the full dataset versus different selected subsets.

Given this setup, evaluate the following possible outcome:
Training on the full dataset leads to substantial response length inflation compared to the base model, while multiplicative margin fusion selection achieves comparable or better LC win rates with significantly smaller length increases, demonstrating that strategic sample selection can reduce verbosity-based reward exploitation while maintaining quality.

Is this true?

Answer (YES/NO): YES